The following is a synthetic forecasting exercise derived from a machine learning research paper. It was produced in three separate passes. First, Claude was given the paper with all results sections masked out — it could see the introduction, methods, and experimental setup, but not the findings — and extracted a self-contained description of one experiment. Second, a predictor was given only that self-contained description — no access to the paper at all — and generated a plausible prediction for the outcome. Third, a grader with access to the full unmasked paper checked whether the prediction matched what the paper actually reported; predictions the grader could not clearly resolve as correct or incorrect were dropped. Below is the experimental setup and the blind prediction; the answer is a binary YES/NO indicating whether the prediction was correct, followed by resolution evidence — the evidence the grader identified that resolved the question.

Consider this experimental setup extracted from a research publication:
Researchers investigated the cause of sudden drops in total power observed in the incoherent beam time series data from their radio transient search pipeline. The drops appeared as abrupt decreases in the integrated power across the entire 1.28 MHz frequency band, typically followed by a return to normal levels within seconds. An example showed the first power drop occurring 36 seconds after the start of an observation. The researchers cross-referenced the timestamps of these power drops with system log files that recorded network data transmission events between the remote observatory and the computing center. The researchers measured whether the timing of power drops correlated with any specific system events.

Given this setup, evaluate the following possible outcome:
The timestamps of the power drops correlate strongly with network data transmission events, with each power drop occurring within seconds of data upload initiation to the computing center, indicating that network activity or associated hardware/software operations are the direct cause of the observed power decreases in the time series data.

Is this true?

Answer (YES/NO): YES